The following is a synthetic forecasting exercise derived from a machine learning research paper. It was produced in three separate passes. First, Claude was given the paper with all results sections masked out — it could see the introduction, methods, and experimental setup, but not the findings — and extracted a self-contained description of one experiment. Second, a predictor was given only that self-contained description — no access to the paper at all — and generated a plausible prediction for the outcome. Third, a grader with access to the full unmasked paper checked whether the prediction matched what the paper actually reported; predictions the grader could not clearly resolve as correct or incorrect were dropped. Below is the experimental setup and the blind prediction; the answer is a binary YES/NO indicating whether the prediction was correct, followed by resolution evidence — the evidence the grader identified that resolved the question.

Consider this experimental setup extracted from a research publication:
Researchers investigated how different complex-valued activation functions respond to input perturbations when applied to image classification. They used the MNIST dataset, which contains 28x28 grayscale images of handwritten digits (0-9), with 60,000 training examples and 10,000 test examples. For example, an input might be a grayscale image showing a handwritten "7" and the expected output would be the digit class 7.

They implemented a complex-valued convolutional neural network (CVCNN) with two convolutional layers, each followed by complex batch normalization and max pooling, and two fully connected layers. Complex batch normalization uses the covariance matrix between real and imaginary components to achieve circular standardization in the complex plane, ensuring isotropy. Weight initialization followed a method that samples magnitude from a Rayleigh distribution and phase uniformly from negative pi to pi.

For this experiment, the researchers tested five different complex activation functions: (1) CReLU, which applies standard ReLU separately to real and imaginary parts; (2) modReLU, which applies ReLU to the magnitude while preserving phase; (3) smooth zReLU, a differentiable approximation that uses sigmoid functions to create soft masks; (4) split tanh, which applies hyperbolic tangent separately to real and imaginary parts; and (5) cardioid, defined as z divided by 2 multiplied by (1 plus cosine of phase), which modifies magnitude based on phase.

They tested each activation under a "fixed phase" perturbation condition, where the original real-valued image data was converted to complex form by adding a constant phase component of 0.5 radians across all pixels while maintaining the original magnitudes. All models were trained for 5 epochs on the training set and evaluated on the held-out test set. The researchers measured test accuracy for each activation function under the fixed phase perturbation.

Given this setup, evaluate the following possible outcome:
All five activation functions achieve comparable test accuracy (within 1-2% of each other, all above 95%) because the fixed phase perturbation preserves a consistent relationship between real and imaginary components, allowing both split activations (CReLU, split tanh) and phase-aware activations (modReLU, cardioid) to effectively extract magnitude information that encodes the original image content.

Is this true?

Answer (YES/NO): NO